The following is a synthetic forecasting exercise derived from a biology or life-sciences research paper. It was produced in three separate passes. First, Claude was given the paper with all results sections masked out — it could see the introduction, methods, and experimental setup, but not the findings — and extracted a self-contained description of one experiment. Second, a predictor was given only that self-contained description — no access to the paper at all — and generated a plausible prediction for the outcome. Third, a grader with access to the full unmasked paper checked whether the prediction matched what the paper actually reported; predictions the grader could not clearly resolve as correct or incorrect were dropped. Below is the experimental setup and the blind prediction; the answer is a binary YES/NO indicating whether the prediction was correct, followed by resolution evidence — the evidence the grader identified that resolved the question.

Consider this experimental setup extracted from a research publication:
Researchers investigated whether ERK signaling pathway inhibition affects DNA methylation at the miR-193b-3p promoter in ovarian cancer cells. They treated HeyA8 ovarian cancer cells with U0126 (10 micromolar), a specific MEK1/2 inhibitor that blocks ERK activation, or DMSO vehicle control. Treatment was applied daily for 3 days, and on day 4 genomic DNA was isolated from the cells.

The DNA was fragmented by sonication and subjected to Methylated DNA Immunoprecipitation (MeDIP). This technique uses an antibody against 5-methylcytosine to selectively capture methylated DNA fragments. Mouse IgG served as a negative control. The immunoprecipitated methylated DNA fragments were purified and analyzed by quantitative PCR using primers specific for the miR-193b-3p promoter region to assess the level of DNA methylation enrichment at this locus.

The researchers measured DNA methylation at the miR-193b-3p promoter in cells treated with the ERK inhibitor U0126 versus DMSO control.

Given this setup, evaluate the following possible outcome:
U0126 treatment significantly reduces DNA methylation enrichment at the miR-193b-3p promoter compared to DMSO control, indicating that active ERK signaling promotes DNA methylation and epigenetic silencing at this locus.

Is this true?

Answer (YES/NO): YES